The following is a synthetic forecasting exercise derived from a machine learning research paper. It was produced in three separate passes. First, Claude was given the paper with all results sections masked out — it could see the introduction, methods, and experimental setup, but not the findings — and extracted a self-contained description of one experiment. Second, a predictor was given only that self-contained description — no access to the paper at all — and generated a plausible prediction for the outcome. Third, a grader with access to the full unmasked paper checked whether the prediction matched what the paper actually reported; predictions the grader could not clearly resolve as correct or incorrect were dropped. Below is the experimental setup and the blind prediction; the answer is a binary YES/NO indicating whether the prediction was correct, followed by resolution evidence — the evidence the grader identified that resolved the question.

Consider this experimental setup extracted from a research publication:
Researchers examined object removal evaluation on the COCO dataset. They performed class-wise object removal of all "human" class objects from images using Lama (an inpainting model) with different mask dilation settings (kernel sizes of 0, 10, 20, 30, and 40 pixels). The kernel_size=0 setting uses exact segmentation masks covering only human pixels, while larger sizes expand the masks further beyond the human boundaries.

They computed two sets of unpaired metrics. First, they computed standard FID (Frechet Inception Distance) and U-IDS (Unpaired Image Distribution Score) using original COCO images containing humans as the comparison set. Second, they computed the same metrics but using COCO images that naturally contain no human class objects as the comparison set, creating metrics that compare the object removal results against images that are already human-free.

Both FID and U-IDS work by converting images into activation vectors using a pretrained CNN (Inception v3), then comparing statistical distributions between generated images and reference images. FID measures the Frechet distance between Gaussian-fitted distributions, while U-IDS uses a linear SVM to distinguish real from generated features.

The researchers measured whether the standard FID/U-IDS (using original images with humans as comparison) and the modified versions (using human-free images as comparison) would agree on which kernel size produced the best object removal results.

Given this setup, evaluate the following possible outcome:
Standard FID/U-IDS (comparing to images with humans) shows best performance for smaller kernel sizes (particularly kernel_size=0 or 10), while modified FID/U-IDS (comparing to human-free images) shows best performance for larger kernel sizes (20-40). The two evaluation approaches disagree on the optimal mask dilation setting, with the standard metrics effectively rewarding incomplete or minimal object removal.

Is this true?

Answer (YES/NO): NO